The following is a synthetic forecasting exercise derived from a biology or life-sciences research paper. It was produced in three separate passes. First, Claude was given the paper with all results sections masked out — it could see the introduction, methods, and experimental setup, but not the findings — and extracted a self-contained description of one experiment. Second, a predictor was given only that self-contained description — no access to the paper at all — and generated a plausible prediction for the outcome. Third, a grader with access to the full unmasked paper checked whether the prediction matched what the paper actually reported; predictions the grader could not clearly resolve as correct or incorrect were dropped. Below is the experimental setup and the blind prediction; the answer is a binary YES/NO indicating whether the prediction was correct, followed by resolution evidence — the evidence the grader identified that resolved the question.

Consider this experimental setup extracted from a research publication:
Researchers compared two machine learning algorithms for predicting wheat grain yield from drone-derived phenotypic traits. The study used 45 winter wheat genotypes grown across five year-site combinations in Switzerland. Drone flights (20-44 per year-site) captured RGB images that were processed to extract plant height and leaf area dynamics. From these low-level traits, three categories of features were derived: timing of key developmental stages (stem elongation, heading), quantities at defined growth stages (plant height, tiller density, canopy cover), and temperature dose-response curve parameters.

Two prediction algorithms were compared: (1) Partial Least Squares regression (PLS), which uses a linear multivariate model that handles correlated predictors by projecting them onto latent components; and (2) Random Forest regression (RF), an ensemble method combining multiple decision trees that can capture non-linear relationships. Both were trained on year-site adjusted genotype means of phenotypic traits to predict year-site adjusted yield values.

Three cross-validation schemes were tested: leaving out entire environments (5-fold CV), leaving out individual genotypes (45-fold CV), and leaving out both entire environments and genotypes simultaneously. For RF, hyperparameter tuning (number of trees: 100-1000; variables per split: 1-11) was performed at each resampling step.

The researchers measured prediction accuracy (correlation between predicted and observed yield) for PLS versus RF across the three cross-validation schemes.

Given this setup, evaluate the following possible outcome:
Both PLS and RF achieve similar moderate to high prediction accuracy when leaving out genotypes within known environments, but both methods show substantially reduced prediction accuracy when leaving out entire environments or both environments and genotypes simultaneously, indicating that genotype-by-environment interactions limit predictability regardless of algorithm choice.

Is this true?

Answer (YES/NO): NO